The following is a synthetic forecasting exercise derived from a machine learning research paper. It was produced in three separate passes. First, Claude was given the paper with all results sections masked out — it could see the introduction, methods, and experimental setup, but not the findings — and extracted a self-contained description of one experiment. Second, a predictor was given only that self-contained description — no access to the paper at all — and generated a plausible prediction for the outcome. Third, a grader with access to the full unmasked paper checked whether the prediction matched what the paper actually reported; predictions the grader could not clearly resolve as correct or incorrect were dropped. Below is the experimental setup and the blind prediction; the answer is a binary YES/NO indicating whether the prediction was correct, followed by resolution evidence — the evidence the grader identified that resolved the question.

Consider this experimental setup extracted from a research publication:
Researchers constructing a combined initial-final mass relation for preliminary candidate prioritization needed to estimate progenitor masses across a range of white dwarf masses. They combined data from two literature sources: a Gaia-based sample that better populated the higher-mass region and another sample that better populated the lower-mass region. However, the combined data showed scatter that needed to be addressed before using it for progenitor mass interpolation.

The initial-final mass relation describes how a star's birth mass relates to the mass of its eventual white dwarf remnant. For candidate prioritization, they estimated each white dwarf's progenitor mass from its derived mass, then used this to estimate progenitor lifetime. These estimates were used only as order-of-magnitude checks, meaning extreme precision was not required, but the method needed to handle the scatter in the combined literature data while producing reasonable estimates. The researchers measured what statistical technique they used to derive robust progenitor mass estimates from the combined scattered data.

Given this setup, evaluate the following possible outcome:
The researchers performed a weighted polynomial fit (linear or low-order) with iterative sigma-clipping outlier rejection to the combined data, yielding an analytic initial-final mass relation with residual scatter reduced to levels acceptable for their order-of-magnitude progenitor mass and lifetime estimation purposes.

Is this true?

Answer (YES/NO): NO